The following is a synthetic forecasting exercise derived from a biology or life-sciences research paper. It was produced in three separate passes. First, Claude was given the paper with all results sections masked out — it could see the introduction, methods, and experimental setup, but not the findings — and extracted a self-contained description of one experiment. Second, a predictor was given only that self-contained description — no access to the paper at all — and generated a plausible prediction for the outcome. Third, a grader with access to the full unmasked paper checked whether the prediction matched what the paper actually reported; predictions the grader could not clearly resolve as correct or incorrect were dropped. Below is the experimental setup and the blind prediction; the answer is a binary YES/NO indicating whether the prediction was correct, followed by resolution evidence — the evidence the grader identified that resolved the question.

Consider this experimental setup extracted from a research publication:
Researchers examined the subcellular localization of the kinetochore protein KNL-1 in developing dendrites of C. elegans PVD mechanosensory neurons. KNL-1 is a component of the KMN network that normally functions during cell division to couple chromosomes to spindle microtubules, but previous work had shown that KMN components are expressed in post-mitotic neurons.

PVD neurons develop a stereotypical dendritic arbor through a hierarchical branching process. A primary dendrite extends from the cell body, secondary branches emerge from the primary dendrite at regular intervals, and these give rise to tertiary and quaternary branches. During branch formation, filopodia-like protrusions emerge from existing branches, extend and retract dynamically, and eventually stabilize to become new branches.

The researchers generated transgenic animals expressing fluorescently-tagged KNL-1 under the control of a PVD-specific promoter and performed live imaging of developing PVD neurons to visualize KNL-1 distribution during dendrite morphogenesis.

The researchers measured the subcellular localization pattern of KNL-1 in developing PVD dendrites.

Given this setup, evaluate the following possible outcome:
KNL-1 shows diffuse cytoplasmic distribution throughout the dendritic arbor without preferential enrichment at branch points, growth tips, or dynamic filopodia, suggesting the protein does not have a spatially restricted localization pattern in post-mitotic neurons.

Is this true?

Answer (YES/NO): NO